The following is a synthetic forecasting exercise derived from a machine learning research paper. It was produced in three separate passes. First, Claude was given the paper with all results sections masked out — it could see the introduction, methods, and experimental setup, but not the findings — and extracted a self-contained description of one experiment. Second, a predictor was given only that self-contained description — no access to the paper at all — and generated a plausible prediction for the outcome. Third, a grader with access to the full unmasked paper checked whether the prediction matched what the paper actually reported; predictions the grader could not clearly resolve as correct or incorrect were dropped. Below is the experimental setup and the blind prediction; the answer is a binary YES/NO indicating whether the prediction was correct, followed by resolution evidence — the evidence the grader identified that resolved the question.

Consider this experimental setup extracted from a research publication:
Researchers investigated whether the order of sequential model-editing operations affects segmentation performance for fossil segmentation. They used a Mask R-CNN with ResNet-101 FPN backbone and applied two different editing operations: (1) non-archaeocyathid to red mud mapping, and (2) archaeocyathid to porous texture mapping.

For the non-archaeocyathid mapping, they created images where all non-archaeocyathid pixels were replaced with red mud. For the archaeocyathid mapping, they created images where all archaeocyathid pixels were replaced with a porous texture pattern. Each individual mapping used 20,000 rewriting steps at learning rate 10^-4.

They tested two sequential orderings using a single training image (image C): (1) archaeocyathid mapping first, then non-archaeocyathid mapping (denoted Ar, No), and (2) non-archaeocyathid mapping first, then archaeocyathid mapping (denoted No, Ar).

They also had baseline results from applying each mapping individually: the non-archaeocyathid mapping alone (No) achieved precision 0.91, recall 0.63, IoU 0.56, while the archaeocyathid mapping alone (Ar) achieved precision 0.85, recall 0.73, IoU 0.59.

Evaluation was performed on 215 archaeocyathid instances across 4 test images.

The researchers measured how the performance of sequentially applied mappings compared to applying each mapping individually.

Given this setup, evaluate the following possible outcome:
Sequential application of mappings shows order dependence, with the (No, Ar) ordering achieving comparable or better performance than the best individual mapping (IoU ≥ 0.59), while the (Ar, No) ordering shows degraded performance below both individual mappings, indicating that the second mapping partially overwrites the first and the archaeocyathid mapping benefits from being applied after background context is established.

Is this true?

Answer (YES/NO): NO